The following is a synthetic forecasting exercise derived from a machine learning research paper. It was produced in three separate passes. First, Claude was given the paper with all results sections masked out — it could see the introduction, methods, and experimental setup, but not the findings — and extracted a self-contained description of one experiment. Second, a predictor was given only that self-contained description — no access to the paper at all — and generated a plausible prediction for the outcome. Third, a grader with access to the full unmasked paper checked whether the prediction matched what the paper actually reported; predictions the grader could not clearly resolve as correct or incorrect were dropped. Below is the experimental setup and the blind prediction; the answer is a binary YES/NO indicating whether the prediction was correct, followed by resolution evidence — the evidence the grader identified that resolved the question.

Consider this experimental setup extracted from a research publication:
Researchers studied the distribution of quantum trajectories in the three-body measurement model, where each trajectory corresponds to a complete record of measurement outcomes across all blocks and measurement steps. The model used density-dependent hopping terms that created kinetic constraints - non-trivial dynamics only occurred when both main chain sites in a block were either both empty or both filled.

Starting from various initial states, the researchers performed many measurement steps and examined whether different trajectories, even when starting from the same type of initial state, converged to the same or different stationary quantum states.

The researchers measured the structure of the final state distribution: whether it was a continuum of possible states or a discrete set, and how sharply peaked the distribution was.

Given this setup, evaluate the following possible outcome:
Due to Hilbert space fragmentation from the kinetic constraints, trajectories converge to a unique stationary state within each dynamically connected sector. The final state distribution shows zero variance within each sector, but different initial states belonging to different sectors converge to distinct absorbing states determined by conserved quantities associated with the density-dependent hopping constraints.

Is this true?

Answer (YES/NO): NO